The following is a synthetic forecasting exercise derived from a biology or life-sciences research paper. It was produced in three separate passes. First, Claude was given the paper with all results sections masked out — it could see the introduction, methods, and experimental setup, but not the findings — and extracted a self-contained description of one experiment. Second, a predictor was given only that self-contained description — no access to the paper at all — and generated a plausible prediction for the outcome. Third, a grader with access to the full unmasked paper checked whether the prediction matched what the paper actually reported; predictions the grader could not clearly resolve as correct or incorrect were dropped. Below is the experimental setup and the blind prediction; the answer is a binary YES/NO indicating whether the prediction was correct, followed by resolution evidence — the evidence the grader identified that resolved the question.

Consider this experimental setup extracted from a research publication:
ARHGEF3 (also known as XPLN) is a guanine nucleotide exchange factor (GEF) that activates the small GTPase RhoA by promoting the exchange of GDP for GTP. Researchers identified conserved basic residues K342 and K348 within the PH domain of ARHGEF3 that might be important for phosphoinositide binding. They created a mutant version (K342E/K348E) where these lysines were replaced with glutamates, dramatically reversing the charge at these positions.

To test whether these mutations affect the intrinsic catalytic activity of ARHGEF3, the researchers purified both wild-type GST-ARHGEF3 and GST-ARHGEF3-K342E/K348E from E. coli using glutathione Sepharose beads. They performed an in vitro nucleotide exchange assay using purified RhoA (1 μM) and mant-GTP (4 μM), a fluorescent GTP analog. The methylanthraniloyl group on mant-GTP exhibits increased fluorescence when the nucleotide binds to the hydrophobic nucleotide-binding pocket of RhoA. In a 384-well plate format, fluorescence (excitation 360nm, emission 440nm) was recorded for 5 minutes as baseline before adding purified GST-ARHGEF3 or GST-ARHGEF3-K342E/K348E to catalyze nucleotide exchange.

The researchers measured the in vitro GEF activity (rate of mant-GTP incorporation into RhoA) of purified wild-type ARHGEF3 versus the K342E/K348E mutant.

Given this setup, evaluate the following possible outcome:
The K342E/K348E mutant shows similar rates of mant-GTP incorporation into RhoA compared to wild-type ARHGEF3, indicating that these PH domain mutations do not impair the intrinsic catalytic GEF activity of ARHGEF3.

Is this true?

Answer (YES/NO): YES